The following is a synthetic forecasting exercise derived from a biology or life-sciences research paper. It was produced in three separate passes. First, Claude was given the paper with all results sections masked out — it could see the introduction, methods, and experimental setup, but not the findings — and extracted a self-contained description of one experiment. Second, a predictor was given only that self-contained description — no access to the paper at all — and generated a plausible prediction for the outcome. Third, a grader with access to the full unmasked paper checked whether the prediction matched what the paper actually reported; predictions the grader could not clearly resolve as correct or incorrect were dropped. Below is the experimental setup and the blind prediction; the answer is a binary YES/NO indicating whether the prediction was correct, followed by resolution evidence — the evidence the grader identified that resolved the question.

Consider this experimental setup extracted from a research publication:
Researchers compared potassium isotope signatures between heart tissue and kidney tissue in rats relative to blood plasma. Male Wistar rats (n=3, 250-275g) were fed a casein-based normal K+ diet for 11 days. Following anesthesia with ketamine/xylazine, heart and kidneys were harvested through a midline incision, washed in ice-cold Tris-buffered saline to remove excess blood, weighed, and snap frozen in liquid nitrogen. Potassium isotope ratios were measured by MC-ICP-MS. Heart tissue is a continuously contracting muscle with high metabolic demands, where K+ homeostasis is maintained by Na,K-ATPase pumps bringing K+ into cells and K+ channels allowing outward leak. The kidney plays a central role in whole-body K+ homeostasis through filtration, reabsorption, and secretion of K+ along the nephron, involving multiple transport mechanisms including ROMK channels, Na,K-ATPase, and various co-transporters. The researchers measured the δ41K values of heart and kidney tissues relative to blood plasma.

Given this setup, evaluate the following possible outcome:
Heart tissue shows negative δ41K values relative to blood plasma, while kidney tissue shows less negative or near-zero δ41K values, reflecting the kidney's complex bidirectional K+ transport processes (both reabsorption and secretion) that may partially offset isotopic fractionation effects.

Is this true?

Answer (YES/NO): NO